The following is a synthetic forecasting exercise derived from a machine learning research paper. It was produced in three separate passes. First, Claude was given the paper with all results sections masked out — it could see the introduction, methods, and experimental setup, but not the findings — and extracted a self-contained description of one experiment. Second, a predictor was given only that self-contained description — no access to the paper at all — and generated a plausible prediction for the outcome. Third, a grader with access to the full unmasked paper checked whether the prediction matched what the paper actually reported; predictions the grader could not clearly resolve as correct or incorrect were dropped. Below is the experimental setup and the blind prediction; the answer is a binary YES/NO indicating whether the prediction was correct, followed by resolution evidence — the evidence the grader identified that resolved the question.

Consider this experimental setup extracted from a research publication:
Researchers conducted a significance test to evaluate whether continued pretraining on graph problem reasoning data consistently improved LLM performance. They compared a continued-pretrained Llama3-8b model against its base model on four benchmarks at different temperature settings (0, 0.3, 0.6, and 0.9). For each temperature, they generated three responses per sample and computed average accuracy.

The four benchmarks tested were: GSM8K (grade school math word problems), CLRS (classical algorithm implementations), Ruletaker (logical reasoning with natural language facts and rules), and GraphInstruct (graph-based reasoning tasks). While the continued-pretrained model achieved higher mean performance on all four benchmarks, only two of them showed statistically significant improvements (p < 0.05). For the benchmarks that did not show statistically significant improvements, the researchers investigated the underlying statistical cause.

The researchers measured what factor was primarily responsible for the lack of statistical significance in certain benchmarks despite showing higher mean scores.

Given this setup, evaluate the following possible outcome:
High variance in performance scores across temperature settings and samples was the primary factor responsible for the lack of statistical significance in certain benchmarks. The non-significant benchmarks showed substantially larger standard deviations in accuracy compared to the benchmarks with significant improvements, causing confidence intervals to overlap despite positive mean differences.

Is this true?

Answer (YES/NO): YES